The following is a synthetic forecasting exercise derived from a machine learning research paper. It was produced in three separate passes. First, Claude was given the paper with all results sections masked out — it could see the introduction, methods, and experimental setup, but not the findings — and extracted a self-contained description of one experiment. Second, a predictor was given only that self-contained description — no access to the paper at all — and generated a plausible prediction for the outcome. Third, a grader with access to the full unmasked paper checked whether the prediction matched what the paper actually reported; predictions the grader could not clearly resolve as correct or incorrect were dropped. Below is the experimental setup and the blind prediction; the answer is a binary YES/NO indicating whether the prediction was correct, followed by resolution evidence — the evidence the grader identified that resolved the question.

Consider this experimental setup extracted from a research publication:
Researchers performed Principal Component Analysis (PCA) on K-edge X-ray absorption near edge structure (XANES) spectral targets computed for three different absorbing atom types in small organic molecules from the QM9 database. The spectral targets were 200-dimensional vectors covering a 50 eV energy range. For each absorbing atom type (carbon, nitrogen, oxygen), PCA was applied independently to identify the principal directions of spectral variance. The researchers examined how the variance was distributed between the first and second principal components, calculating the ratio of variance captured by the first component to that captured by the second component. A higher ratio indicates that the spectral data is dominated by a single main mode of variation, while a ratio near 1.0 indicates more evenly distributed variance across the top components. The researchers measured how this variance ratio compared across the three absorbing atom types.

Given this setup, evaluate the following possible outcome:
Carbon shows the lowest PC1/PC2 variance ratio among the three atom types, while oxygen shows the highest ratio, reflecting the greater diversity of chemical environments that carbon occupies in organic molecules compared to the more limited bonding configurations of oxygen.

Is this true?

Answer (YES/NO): YES